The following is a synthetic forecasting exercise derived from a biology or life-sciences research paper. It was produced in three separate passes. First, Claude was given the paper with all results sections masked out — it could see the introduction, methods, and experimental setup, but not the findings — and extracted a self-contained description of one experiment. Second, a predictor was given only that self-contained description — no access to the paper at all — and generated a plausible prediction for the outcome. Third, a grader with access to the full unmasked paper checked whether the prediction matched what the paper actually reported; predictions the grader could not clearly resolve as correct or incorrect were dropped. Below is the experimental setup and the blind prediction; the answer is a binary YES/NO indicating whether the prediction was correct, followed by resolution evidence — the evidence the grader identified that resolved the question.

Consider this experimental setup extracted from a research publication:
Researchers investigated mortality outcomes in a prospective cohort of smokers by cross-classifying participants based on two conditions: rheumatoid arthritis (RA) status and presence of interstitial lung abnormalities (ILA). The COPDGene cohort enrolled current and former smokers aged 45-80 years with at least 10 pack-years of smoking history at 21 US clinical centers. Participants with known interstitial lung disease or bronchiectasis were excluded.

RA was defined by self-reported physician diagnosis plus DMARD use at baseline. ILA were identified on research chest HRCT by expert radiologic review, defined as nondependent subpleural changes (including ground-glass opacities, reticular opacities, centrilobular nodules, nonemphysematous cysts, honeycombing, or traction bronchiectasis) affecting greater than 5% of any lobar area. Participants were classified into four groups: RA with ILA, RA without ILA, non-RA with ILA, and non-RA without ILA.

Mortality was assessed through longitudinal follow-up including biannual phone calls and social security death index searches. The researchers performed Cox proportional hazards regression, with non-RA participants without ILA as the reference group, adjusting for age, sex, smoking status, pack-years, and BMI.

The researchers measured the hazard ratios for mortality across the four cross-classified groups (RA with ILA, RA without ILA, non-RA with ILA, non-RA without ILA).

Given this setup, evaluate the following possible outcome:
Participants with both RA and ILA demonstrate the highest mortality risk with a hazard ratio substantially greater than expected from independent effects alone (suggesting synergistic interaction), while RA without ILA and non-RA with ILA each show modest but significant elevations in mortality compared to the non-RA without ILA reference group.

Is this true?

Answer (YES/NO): NO